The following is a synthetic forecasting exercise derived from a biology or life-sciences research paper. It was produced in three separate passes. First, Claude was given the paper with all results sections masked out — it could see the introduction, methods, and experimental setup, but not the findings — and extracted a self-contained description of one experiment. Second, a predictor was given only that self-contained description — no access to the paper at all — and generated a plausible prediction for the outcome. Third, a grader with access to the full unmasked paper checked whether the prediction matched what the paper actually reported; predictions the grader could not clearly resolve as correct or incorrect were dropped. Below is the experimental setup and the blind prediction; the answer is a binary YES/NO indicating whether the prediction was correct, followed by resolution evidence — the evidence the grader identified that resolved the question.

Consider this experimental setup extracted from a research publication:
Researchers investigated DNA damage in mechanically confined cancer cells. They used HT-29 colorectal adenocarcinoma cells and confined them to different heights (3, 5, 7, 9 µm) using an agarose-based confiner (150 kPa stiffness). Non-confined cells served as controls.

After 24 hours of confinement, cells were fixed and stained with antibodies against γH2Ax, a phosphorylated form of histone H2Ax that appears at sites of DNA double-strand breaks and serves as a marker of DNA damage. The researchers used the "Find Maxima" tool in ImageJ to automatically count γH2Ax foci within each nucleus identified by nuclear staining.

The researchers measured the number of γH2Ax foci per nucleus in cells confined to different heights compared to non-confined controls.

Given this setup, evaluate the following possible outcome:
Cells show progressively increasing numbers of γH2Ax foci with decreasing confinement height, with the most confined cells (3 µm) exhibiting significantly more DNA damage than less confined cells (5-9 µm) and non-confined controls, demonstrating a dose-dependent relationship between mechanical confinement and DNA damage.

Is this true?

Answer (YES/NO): NO